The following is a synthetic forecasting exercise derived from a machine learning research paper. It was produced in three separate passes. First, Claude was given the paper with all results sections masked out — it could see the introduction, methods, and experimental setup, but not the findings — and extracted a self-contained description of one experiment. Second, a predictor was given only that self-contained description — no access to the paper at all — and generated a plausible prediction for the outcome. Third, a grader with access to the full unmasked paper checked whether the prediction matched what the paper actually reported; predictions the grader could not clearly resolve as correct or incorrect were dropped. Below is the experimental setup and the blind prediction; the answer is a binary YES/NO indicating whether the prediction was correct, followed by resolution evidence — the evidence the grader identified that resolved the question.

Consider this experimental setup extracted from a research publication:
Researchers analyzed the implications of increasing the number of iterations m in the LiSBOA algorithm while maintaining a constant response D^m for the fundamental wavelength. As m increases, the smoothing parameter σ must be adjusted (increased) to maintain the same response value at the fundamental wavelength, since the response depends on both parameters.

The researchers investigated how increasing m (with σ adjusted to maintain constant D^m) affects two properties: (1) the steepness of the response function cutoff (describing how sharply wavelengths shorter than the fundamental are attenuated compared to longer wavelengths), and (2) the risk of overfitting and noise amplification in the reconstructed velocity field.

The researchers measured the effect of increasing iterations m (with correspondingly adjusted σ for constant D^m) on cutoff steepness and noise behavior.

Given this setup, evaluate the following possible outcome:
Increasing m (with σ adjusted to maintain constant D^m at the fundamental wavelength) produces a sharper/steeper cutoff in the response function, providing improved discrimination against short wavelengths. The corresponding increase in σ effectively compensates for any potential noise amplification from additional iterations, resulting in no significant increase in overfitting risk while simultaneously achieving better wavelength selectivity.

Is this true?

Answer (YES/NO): NO